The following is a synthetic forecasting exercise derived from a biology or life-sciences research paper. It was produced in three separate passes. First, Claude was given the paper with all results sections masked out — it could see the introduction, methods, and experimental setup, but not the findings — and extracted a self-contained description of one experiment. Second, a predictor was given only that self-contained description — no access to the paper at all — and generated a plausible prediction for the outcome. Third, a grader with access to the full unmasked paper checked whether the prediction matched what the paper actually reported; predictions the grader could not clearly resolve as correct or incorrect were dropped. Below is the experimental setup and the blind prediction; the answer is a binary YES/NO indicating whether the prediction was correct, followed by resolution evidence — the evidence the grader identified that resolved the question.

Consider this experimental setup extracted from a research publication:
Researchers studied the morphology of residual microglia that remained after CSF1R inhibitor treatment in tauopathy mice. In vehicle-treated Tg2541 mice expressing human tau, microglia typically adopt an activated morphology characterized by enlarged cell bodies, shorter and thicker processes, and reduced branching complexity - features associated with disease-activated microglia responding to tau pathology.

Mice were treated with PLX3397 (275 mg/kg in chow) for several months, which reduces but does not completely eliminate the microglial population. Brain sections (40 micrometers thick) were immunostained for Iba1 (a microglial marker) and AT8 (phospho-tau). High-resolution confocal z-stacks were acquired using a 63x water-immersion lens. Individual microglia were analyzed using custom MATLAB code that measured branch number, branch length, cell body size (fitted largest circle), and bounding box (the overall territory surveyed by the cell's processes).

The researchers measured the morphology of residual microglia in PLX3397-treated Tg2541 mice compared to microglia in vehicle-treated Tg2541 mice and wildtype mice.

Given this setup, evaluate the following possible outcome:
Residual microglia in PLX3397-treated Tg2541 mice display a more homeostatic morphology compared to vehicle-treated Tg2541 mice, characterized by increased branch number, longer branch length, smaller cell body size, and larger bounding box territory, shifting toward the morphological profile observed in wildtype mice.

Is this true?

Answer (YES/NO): YES